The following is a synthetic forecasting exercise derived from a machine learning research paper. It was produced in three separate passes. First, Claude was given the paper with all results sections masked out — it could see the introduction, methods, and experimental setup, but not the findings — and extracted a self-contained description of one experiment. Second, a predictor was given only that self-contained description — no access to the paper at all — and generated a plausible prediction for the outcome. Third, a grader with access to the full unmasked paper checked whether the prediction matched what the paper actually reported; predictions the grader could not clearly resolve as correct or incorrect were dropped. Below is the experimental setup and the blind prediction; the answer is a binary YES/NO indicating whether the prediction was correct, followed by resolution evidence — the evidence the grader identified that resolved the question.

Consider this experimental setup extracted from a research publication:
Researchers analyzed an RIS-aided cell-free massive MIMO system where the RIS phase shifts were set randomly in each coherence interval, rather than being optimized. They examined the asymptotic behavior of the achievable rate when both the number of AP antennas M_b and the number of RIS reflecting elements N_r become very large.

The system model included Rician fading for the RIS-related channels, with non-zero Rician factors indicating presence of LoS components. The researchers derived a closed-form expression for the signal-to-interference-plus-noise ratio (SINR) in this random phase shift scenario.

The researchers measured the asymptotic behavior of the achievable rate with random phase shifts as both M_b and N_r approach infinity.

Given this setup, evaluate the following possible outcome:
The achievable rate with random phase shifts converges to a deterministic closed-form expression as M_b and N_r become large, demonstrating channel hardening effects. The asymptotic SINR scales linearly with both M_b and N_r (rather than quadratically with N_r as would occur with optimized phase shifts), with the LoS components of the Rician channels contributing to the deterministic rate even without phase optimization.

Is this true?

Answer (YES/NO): NO